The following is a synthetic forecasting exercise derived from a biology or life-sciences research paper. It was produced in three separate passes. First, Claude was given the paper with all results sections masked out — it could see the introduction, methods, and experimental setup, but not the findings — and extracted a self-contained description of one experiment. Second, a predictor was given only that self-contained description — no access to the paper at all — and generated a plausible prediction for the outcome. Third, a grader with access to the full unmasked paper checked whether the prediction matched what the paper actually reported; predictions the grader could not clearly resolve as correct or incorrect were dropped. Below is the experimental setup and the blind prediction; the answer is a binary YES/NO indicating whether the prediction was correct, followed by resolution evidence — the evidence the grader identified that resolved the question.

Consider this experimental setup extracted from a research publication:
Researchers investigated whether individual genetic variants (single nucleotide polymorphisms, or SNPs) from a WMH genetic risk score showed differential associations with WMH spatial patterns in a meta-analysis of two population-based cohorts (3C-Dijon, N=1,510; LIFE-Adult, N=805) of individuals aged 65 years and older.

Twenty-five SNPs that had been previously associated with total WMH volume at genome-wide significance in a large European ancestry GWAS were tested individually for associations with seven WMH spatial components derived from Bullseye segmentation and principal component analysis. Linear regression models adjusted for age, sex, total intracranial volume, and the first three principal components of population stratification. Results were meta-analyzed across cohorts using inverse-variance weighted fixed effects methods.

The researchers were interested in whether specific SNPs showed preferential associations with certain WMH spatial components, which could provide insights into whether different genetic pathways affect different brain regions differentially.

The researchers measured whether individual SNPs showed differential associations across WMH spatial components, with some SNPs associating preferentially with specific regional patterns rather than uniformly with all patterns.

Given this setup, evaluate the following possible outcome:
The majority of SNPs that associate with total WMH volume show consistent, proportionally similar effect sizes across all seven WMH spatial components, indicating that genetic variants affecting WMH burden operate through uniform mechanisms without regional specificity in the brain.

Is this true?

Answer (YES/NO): NO